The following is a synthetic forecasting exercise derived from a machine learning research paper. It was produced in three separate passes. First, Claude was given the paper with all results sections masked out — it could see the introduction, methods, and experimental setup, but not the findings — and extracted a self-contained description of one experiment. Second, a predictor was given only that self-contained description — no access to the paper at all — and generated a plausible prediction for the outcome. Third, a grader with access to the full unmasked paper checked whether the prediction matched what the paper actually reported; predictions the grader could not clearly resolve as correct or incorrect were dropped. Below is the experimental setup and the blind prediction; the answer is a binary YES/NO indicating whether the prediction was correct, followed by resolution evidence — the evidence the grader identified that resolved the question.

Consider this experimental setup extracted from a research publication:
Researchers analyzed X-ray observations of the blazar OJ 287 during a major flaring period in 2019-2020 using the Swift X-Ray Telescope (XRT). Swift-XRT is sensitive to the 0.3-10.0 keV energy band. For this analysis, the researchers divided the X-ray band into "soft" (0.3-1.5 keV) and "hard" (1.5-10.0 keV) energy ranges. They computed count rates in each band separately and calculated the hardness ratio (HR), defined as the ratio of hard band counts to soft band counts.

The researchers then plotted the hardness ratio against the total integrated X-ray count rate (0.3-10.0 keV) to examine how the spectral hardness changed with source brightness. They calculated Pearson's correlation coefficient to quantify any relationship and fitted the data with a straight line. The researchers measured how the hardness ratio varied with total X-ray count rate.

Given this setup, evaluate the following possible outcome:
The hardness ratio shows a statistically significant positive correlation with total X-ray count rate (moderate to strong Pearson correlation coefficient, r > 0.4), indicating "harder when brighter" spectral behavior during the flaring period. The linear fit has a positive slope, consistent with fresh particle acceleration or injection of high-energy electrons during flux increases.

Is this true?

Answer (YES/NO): NO